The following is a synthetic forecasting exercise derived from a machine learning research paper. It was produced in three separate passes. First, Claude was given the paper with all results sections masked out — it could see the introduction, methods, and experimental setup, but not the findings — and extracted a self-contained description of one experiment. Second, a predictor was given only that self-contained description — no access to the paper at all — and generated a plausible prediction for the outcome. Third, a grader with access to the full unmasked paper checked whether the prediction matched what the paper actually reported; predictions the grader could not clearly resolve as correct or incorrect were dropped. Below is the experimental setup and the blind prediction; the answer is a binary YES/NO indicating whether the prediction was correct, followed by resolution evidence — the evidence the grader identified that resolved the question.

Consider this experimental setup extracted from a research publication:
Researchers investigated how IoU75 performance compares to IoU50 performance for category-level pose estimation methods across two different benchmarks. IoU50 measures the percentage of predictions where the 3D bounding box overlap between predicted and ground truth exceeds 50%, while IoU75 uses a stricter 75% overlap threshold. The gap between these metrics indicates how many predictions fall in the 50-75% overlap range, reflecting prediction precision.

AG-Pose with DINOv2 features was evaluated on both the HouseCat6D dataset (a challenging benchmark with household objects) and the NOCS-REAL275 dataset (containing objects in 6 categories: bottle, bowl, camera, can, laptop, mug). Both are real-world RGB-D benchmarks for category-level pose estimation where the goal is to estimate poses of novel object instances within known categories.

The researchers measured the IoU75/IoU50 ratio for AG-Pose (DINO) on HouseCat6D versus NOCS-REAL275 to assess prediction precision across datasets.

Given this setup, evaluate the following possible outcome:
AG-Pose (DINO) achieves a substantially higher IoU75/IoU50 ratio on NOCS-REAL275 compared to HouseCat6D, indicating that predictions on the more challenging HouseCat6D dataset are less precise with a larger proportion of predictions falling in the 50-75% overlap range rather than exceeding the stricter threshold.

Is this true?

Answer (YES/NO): YES